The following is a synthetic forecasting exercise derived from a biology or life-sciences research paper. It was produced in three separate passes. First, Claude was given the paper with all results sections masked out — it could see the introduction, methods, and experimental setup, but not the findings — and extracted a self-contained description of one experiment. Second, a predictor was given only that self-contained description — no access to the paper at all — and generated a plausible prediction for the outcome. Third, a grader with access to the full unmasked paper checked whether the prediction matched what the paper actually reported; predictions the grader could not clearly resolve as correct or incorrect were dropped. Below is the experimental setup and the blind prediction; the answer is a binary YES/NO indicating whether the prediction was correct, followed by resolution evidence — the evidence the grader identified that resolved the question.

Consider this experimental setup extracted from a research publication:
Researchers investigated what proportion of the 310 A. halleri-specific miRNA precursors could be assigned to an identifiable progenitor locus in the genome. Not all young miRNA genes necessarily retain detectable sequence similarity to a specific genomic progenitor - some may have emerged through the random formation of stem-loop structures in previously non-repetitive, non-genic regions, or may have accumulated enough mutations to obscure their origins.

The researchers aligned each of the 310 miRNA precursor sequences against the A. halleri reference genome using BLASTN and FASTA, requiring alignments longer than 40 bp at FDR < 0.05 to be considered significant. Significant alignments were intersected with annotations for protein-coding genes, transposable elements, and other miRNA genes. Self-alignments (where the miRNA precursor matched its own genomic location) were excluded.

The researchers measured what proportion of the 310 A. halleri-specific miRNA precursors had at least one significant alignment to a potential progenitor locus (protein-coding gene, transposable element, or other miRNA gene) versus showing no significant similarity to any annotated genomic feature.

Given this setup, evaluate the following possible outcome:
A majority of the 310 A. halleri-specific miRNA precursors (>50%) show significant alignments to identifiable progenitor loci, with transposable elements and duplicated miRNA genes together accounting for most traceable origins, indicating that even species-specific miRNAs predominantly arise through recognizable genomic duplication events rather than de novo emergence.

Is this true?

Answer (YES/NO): YES